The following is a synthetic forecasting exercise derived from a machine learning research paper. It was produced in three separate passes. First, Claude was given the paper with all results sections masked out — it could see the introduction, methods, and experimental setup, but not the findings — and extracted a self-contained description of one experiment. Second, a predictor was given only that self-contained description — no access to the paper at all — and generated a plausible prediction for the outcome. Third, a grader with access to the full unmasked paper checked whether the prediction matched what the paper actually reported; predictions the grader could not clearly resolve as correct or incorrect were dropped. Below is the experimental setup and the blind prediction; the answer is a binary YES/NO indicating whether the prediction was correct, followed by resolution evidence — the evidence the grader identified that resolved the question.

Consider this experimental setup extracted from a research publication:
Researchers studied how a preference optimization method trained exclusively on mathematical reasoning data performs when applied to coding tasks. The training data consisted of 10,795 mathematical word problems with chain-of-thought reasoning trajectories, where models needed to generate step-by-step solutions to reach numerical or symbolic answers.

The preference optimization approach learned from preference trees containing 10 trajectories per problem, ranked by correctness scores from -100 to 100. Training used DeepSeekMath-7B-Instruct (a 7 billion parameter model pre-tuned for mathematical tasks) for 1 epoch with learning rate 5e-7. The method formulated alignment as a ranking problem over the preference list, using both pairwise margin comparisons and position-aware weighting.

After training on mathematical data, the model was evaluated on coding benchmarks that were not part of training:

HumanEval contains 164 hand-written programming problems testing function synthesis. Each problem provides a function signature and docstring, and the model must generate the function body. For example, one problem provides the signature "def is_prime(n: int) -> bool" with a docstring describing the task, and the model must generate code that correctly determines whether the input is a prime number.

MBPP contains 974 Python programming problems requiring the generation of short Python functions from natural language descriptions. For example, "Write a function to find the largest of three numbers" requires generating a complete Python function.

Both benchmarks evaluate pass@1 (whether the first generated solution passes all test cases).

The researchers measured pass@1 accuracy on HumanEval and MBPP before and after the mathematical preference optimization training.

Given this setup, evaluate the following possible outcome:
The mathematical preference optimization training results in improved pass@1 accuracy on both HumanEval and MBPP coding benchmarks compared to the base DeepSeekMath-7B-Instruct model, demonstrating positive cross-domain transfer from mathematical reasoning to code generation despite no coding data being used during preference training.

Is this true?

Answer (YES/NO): YES